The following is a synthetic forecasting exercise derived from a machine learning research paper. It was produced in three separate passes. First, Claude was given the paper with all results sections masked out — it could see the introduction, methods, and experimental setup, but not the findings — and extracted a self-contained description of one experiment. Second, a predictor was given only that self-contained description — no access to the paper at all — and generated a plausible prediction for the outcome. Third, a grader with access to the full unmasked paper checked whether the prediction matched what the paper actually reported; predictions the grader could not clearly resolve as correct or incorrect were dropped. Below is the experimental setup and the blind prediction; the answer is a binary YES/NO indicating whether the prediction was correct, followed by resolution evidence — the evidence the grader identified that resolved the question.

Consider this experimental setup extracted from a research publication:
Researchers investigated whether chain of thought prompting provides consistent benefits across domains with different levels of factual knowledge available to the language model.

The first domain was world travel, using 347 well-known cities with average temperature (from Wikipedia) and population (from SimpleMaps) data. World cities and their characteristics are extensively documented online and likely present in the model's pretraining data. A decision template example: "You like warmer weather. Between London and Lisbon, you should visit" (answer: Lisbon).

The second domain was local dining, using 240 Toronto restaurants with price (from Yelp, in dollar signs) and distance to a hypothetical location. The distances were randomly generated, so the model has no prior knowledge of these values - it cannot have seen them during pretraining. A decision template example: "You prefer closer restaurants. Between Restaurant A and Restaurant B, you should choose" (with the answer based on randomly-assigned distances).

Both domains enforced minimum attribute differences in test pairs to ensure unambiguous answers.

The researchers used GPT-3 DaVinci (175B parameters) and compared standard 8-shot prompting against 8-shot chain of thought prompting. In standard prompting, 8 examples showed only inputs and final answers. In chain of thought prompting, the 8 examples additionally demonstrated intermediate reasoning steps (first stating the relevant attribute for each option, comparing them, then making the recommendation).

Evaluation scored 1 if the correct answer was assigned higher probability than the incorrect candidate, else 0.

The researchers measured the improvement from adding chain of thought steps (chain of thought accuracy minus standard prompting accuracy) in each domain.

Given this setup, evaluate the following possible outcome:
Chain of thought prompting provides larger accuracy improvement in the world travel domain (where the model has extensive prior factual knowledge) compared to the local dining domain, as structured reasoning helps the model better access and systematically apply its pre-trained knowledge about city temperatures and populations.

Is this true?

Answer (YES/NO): YES